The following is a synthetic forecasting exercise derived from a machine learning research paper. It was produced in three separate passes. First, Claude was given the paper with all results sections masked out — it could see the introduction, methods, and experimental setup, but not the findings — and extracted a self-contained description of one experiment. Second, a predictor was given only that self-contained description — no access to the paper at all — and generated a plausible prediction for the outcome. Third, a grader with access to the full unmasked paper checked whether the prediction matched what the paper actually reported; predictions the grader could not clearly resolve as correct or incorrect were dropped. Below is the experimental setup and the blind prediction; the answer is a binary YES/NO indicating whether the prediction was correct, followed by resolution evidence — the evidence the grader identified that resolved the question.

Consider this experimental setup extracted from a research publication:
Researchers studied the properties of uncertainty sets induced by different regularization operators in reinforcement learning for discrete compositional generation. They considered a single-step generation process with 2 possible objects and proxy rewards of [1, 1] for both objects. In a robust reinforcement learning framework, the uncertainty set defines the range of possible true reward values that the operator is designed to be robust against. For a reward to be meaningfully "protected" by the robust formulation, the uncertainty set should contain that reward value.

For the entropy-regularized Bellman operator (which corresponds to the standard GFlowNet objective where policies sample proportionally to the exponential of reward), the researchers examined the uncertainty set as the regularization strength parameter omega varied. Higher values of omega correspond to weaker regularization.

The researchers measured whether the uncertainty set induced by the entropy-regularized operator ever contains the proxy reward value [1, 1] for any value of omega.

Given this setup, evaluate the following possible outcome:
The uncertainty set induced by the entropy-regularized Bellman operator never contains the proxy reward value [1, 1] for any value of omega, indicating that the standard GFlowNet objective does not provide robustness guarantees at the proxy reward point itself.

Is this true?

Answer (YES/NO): YES